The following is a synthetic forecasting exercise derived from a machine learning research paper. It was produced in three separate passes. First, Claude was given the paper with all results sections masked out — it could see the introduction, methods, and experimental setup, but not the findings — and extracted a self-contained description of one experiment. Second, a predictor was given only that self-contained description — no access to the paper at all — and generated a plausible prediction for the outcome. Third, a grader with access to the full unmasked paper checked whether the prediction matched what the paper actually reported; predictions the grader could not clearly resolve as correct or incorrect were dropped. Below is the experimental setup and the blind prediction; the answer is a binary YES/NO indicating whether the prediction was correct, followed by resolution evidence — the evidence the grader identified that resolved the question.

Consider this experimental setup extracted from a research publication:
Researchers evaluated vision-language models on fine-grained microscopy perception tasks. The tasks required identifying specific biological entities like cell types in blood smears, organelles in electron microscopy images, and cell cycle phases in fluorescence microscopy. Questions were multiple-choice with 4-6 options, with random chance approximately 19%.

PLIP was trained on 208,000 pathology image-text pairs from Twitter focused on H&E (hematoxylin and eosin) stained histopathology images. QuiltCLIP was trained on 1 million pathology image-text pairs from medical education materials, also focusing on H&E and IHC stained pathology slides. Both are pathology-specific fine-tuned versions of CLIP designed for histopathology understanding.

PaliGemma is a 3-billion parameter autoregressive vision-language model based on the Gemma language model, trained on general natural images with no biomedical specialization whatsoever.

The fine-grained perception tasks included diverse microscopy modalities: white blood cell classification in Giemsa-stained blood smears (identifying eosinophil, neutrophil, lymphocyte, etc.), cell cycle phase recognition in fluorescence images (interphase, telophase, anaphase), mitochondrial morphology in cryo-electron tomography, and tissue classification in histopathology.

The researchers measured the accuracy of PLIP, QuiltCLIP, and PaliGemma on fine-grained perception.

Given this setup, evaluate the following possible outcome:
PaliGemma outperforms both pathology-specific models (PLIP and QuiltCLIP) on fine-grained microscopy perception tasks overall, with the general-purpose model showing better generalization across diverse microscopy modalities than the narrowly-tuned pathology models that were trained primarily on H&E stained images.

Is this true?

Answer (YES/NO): NO